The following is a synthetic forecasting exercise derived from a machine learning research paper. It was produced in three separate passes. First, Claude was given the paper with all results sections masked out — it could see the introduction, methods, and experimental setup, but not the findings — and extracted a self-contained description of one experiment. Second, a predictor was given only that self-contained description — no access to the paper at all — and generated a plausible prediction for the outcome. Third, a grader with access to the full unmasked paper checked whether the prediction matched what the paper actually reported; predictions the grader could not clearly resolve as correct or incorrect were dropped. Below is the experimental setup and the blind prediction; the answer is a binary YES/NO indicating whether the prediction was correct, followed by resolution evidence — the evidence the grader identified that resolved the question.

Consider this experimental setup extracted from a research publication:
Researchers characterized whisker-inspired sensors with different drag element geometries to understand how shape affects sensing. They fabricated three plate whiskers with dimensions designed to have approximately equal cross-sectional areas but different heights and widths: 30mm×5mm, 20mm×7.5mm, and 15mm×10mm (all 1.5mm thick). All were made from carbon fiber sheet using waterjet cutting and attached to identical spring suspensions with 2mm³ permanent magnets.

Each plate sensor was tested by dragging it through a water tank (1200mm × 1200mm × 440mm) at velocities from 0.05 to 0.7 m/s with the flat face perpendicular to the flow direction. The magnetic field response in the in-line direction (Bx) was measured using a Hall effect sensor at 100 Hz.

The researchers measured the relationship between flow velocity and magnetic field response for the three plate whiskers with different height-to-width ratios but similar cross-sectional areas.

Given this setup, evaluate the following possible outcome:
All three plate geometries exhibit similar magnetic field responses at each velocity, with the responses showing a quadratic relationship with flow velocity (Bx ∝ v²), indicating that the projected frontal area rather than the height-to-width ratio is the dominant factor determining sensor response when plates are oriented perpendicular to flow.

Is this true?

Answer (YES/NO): NO